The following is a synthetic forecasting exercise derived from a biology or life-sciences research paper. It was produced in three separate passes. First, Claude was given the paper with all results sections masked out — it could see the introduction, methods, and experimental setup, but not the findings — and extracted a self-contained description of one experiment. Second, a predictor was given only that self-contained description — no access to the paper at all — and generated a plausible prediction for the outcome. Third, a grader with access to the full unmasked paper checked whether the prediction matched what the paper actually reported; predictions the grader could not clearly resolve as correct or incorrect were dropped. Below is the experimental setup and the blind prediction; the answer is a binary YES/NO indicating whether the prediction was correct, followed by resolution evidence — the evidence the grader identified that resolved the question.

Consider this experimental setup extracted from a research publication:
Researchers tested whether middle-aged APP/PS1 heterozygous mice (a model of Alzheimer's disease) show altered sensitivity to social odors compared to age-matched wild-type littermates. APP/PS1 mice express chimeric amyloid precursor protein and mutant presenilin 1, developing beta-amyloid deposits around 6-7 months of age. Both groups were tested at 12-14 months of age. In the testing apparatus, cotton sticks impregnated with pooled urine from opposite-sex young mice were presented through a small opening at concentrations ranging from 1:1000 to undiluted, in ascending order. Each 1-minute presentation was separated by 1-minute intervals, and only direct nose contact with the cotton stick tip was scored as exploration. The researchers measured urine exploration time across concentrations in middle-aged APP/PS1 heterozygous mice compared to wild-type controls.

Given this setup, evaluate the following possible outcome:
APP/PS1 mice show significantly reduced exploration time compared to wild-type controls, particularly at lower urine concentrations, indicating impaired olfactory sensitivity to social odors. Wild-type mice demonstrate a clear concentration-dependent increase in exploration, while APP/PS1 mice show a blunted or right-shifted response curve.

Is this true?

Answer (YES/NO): NO